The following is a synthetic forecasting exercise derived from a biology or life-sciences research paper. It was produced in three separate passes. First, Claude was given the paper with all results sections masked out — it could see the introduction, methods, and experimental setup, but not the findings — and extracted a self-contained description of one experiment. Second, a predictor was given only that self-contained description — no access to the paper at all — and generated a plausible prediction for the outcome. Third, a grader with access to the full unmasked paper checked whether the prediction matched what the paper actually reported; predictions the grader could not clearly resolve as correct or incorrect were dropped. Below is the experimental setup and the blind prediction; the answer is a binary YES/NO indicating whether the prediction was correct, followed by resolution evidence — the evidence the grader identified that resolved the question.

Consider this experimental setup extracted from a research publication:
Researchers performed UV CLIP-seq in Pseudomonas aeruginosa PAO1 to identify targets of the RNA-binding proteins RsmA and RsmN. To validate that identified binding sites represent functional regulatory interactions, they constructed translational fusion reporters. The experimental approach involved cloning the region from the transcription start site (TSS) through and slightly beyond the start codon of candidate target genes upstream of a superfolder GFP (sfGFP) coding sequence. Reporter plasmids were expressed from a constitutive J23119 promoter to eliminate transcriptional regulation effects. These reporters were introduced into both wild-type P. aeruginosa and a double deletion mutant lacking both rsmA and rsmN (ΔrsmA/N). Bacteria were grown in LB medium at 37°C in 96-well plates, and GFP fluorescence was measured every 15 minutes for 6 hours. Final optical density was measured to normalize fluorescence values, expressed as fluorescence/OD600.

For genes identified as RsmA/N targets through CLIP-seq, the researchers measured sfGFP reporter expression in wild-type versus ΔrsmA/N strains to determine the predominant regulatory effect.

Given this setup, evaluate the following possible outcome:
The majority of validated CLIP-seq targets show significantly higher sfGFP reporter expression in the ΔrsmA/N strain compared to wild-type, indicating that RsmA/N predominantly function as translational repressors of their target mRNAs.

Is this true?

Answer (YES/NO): YES